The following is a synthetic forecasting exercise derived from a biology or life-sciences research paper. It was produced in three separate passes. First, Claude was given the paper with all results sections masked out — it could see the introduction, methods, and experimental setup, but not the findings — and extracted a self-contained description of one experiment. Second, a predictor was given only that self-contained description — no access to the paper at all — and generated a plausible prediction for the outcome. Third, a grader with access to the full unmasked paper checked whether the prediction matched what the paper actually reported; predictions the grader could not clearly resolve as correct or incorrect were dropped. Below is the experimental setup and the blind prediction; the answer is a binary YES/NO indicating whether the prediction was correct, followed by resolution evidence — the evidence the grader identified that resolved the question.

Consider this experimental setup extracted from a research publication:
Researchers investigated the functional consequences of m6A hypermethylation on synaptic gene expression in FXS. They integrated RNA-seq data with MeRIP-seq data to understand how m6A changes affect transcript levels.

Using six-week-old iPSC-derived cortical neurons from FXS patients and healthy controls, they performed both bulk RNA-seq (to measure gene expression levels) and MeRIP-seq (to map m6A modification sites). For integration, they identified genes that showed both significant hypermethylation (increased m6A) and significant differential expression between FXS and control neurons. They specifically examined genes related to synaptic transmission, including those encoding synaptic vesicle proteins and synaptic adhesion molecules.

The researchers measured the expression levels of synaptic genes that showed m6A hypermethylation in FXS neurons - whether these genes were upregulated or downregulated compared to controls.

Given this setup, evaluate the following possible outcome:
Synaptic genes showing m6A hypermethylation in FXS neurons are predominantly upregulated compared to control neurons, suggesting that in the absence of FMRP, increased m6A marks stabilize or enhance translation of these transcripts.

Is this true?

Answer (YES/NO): NO